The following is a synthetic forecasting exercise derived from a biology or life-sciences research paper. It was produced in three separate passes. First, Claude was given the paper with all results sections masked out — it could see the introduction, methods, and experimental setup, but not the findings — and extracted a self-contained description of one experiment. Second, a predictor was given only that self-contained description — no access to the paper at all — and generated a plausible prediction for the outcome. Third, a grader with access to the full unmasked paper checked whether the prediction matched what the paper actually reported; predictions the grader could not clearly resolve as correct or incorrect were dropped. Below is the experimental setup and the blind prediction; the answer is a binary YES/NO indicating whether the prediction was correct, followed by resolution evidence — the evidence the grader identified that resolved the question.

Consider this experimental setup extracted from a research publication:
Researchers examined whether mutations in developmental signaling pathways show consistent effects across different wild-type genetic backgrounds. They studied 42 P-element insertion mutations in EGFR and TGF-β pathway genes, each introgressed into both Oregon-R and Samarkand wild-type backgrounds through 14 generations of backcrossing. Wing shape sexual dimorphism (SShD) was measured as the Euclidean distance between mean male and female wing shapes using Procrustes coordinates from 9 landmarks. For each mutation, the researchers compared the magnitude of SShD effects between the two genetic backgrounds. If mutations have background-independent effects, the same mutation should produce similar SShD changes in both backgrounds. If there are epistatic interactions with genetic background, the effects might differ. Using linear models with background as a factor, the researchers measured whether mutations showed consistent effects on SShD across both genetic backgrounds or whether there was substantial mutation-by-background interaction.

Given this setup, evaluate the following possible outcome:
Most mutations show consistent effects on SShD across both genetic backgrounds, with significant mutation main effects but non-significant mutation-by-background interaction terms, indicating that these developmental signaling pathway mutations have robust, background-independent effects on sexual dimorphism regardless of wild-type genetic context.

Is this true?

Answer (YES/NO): NO